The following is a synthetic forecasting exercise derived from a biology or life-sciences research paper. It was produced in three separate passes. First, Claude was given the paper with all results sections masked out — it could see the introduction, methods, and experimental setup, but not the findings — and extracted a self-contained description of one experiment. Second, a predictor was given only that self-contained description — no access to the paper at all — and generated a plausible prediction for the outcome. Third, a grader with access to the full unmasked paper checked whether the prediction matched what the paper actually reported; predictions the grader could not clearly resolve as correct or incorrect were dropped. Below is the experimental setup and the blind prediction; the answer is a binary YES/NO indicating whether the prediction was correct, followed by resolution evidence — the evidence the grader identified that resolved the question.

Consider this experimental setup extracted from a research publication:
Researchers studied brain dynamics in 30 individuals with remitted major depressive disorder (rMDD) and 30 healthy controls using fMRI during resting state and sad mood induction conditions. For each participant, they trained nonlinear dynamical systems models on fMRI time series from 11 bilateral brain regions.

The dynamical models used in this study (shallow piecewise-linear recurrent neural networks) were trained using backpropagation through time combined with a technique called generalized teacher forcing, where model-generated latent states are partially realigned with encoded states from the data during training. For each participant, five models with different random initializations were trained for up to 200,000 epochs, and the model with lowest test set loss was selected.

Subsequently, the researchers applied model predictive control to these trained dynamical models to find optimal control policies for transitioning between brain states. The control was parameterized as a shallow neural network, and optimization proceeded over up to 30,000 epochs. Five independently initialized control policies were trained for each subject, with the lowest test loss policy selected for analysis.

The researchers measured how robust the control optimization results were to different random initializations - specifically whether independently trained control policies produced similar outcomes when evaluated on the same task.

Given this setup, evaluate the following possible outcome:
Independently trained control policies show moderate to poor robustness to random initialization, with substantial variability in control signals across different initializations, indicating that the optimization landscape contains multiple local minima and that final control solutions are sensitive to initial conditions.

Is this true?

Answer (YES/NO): NO